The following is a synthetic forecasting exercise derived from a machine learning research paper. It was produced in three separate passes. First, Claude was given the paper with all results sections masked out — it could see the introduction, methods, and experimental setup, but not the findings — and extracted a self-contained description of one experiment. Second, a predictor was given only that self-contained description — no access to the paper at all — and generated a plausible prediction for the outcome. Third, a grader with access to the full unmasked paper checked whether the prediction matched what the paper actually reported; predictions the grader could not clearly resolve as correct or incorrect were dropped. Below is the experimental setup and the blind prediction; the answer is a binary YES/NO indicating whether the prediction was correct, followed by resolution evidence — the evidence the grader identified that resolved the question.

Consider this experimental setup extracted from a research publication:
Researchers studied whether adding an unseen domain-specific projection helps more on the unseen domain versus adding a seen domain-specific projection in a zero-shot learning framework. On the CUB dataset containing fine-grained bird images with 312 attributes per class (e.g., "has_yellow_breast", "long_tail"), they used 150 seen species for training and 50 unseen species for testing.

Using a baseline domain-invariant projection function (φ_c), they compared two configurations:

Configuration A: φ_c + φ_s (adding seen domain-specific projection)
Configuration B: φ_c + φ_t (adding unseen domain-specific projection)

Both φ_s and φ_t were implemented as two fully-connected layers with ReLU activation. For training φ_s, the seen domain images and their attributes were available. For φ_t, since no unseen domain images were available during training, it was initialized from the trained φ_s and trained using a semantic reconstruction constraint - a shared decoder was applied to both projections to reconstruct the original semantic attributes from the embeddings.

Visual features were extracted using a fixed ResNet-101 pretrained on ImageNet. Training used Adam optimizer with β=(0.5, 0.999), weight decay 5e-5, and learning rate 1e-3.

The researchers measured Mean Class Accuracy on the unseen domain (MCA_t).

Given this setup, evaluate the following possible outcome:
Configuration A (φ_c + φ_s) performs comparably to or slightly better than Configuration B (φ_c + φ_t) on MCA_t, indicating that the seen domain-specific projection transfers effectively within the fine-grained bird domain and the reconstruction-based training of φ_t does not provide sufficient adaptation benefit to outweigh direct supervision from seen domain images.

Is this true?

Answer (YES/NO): NO